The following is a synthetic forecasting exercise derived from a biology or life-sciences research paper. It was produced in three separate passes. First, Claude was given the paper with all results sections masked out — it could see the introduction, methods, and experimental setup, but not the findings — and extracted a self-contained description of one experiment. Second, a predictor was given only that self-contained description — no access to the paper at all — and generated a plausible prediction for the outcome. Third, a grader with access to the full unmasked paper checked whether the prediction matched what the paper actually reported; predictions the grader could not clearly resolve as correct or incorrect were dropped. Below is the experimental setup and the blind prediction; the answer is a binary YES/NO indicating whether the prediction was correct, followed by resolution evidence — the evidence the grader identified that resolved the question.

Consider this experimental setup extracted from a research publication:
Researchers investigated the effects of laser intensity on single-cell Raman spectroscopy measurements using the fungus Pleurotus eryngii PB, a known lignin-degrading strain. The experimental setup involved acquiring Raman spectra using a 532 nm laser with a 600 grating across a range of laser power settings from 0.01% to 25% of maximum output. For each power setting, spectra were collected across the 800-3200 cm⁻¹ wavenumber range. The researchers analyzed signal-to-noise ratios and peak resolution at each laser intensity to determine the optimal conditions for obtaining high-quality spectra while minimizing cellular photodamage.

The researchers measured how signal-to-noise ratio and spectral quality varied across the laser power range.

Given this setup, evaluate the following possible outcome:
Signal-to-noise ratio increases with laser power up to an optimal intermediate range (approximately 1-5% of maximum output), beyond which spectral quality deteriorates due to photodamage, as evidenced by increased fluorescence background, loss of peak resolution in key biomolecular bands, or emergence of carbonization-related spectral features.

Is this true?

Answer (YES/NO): YES